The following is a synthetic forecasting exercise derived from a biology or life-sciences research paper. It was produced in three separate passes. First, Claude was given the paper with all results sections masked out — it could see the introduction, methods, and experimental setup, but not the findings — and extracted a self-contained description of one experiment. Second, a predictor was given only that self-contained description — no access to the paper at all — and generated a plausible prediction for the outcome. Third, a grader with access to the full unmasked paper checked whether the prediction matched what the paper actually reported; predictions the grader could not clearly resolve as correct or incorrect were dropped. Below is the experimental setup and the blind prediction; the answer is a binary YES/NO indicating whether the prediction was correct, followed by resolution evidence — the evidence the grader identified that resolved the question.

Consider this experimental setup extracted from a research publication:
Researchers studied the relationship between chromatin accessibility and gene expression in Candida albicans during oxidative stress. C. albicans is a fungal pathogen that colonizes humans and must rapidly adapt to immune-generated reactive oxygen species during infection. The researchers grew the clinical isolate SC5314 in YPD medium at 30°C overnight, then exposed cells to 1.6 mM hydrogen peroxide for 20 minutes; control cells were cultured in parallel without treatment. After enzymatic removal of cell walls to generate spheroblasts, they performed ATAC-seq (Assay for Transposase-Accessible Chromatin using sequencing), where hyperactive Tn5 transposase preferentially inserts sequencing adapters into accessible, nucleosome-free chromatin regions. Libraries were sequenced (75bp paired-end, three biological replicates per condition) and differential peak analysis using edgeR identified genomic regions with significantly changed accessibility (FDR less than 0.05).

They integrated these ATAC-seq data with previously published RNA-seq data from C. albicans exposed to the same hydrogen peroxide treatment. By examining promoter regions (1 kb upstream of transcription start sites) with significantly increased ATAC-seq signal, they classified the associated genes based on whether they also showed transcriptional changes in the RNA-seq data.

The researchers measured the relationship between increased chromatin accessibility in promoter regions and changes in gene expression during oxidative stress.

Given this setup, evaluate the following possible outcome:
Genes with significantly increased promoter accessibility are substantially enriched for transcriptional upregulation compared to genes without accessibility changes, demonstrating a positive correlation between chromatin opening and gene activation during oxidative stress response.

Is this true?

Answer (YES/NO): YES